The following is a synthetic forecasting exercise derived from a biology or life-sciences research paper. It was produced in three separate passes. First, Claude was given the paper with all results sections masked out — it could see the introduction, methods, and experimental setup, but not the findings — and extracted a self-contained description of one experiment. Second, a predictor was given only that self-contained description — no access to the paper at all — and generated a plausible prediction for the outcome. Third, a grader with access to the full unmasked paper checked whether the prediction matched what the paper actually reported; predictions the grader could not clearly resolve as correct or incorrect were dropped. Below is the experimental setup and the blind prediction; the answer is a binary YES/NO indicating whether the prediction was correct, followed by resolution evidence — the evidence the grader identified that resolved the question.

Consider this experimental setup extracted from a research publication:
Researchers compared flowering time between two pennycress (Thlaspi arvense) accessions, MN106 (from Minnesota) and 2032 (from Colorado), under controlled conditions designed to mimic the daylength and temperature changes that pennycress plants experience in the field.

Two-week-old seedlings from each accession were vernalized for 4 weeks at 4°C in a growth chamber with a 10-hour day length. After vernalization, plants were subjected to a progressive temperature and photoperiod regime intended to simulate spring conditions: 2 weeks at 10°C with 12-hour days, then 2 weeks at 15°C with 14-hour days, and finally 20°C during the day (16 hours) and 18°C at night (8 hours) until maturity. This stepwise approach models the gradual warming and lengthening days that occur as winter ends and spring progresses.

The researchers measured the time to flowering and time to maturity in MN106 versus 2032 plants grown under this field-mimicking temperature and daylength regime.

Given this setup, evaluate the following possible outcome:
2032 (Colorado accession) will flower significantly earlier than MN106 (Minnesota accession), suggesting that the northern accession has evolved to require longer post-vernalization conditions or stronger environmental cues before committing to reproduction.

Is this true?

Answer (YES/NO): YES